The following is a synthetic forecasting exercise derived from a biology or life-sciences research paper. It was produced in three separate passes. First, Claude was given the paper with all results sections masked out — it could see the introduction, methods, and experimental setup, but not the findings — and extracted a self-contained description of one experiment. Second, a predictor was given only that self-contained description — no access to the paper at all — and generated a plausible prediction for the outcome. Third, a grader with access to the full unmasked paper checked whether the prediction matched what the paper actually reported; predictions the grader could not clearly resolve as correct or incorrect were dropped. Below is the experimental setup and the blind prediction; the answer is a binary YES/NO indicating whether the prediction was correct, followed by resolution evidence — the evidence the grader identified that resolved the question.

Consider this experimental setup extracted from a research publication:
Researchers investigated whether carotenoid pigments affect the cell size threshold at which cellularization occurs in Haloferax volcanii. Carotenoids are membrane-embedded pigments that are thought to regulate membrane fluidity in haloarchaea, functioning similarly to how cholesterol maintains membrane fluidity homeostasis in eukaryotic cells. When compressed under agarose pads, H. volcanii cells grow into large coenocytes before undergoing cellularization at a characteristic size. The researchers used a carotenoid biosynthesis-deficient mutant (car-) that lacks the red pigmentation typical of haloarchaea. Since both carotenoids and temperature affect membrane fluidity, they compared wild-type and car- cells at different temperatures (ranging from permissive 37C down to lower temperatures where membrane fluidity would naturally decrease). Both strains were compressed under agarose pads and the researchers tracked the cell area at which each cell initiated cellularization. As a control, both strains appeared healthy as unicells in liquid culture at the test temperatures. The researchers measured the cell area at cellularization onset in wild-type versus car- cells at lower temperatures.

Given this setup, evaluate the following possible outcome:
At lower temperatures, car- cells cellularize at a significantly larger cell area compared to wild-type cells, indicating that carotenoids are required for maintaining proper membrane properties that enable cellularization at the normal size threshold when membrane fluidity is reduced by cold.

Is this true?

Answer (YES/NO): YES